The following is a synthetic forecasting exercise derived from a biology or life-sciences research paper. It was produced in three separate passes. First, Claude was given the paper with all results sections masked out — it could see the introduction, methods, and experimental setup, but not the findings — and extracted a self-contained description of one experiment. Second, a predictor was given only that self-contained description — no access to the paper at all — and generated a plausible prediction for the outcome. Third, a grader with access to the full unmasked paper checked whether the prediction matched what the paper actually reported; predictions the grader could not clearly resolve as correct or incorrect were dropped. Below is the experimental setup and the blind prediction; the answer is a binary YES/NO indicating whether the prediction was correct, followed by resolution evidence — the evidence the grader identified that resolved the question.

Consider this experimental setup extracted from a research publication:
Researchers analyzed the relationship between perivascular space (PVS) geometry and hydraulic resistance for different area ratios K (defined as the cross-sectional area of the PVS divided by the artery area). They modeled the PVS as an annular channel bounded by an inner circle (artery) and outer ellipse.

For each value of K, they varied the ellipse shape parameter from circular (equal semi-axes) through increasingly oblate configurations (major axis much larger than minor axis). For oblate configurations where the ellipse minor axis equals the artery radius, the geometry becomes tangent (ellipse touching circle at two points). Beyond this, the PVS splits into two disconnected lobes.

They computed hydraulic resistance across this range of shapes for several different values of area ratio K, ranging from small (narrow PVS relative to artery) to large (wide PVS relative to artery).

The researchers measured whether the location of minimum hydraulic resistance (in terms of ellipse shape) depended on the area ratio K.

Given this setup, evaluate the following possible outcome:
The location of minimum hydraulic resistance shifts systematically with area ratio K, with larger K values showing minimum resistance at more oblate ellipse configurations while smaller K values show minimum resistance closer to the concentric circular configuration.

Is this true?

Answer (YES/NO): NO